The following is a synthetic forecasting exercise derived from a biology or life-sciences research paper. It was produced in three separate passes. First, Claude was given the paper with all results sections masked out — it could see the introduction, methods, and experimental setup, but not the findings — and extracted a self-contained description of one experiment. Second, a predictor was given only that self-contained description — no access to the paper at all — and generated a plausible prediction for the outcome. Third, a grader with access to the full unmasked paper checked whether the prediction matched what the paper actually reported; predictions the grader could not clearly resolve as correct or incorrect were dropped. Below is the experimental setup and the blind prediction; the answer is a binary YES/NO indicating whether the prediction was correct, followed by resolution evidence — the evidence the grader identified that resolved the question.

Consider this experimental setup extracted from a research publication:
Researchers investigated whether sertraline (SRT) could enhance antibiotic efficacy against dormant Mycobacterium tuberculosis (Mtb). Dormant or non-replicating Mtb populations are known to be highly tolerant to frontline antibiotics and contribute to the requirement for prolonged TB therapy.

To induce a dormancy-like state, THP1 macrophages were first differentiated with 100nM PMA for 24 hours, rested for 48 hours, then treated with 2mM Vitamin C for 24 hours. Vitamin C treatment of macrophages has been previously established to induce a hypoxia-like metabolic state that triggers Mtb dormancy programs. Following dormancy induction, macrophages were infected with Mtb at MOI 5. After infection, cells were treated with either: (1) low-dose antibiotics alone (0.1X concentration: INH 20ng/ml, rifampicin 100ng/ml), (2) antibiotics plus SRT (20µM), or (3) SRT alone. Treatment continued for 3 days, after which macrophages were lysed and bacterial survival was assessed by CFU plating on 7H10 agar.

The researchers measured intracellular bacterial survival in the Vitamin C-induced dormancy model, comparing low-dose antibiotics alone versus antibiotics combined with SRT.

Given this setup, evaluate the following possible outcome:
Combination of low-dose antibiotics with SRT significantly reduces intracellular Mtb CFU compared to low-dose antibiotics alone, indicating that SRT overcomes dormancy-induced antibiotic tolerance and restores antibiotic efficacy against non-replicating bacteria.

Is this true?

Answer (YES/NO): YES